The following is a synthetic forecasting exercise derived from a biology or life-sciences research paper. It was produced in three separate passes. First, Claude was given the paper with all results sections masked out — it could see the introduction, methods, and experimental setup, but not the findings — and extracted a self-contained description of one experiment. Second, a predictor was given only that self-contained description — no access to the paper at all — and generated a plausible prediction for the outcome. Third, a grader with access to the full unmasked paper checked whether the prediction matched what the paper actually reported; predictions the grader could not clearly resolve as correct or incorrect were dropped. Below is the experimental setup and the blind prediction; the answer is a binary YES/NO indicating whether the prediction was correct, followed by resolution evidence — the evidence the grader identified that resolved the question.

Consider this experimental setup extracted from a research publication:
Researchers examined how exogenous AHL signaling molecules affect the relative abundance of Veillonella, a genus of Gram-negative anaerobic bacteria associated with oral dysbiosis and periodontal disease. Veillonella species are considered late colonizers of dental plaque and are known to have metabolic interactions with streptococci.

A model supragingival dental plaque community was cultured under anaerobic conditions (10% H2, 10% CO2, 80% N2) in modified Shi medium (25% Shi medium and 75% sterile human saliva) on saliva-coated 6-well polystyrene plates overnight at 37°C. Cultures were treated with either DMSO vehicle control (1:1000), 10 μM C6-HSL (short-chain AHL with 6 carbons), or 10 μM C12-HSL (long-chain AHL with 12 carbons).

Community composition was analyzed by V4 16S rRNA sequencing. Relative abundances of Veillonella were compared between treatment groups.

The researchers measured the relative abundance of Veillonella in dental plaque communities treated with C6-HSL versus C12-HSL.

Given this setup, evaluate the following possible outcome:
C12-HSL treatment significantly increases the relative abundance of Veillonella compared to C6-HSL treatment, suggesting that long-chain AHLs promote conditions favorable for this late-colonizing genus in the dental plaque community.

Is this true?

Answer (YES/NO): NO